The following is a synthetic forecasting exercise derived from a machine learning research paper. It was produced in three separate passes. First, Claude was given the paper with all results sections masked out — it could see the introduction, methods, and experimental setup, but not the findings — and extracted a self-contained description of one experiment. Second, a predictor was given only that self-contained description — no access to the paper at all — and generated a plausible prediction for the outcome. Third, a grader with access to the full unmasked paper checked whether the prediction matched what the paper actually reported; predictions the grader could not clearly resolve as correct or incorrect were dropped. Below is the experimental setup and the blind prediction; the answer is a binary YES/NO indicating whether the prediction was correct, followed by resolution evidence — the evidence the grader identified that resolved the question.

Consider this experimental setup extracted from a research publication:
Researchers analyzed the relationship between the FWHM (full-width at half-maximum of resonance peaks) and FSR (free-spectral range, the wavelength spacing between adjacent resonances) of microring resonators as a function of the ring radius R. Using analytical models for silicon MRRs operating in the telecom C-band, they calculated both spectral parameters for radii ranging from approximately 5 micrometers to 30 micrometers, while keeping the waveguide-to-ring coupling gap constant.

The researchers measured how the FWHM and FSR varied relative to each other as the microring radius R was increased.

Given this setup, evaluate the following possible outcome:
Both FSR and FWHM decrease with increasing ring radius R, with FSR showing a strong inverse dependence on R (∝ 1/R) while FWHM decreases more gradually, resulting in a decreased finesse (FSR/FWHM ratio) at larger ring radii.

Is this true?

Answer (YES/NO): NO